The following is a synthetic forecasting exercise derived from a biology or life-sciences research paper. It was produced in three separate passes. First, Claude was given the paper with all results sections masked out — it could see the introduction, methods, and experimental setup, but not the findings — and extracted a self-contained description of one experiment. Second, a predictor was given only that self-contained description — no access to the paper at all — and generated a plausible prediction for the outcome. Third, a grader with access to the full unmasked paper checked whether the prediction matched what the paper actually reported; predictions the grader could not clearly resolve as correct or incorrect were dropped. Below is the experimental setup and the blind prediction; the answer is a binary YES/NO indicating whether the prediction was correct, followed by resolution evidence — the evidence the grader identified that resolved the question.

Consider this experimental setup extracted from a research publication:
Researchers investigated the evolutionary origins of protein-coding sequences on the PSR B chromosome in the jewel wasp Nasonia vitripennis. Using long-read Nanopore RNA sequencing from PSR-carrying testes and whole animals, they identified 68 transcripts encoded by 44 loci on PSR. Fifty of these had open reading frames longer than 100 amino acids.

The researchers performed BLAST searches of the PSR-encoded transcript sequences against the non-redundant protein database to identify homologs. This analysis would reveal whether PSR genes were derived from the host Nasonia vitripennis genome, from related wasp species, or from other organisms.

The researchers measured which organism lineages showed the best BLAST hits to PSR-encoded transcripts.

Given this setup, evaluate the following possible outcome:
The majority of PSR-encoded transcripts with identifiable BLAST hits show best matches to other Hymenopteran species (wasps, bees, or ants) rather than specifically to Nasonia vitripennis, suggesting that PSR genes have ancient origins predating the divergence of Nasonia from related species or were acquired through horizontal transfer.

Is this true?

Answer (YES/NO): NO